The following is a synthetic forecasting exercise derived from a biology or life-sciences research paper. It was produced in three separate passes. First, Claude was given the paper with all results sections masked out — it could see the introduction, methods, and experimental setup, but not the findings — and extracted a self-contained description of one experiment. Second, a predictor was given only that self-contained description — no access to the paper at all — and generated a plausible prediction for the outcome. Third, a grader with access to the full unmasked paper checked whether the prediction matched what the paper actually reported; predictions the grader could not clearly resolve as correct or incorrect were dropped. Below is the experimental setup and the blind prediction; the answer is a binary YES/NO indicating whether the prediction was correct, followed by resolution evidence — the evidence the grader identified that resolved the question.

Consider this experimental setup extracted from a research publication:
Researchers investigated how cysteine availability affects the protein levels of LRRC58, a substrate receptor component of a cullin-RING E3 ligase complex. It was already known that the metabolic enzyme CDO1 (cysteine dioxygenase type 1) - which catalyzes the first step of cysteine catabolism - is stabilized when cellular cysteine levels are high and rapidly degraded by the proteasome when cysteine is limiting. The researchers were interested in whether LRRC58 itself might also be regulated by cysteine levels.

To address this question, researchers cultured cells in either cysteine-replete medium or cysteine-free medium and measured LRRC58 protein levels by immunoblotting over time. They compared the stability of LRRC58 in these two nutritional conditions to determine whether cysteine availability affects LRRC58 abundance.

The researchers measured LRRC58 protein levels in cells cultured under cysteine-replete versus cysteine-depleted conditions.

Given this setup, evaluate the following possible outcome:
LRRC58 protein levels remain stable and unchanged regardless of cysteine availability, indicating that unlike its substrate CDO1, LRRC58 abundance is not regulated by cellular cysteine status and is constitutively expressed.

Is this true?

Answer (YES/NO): NO